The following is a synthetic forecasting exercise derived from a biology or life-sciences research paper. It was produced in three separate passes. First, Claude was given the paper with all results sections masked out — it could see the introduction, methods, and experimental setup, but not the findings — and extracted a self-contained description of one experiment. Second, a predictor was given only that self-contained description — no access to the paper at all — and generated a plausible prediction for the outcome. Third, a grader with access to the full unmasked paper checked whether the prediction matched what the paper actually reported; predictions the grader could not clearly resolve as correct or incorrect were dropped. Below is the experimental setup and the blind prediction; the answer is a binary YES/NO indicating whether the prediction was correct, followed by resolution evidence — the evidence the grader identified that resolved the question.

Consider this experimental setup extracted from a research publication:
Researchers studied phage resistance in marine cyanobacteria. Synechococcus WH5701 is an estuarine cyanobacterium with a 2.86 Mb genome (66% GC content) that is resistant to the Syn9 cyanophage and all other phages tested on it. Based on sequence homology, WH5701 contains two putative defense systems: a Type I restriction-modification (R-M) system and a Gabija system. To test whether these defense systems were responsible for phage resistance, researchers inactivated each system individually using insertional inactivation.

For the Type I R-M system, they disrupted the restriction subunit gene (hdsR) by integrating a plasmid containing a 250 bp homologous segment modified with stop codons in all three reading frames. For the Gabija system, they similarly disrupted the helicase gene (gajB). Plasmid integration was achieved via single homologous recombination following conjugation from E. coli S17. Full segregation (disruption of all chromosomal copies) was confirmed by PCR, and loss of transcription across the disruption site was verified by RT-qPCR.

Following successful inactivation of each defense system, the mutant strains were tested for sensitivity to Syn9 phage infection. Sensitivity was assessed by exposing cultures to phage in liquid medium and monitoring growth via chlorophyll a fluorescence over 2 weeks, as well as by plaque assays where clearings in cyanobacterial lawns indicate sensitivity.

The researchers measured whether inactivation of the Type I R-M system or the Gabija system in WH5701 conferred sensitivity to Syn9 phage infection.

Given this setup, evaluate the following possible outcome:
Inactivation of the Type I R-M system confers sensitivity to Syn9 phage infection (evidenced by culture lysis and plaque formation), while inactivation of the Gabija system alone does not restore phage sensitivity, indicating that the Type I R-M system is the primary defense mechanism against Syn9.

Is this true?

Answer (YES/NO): NO